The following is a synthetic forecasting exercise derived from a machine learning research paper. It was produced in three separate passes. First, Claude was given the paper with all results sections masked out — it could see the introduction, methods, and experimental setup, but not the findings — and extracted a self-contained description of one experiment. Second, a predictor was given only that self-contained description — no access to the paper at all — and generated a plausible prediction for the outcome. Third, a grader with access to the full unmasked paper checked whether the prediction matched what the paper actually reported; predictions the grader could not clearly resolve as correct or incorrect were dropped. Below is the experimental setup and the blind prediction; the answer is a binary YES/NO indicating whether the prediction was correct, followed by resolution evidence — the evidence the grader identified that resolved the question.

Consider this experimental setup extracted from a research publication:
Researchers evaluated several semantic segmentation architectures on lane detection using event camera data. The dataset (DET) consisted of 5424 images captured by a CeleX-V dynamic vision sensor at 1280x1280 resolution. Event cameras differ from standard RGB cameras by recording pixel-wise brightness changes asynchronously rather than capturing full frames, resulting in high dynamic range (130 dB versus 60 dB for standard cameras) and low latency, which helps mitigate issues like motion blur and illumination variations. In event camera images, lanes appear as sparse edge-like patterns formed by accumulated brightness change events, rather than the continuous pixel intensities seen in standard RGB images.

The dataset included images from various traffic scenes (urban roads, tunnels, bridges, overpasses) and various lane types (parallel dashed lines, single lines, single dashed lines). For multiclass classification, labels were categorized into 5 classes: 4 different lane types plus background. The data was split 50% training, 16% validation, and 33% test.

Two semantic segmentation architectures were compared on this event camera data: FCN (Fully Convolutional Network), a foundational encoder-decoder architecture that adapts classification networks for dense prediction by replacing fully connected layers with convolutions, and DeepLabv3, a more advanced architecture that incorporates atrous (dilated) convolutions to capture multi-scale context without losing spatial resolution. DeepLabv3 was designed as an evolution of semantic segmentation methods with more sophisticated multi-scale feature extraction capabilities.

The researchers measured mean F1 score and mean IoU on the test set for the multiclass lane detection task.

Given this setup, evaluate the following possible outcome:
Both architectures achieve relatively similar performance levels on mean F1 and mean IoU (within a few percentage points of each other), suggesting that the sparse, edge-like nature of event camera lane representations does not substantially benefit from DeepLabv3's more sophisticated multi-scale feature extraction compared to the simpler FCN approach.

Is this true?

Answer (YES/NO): YES